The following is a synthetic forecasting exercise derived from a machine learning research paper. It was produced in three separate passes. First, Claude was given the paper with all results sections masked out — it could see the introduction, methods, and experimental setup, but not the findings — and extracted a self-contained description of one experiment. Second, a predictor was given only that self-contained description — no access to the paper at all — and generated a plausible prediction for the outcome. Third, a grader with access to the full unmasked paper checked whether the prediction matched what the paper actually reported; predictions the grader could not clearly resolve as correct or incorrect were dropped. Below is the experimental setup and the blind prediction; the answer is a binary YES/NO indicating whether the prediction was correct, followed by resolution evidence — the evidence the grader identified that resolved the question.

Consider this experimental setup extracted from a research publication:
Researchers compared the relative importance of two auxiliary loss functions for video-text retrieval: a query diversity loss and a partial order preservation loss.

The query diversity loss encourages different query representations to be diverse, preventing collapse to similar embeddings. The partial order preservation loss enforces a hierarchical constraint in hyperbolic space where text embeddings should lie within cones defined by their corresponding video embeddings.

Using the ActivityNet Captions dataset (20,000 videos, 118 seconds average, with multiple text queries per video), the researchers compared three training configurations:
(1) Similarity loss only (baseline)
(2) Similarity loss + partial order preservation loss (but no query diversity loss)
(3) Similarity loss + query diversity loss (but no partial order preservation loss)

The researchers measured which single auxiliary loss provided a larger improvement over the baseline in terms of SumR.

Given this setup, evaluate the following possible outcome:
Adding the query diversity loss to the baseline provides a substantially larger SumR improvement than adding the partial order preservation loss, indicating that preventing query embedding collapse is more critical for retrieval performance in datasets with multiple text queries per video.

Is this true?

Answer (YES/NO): NO